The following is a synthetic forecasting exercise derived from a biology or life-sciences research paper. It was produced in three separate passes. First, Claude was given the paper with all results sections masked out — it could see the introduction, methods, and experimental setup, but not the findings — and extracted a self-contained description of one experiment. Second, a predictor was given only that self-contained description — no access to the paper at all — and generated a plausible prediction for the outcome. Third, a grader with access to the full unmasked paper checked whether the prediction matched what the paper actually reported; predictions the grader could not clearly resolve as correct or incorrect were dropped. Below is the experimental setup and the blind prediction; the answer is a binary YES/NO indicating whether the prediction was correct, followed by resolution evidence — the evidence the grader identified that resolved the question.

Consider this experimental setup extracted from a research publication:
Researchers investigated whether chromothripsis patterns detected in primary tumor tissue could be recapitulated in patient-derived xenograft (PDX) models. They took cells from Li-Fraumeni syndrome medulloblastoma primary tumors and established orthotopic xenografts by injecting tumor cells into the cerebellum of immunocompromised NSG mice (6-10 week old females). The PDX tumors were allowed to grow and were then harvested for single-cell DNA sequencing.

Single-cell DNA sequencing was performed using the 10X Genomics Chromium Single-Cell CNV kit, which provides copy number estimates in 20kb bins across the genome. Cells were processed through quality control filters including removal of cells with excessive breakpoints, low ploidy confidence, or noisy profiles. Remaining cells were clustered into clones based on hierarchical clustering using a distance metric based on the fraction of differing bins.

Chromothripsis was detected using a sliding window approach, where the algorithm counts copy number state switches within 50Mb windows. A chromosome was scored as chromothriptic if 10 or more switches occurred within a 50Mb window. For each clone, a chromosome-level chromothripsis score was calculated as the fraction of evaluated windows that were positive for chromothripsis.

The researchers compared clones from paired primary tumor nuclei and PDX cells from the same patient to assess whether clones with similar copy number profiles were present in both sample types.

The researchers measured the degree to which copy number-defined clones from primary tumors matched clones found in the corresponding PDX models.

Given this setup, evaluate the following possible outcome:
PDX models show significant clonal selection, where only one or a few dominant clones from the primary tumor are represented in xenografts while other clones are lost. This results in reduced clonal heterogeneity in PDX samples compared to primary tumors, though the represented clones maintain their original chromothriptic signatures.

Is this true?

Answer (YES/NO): YES